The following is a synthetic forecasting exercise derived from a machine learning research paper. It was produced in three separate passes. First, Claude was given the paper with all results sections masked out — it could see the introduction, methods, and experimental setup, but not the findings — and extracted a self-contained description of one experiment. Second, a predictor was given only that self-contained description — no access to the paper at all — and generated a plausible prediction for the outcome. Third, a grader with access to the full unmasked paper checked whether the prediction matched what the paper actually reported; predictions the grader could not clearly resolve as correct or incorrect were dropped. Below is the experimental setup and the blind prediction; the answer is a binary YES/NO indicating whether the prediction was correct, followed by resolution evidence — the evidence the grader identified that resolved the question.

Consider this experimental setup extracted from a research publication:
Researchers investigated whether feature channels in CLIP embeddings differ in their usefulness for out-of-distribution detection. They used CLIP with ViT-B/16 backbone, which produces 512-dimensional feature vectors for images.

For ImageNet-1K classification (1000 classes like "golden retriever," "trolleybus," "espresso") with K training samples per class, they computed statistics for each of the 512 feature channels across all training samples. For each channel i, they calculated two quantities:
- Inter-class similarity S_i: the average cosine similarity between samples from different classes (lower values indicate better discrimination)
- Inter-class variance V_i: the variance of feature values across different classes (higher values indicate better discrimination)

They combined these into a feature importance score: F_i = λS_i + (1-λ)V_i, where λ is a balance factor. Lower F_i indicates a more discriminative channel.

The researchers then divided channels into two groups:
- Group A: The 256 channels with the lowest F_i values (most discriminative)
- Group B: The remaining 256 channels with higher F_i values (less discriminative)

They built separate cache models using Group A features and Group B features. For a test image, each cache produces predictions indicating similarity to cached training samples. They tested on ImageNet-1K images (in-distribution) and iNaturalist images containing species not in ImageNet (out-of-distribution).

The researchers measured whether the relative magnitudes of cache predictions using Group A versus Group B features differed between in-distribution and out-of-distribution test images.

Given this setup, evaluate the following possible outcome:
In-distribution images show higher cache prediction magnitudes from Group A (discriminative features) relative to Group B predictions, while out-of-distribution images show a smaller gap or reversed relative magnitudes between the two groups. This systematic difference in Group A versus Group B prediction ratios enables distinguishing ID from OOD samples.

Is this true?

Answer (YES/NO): YES